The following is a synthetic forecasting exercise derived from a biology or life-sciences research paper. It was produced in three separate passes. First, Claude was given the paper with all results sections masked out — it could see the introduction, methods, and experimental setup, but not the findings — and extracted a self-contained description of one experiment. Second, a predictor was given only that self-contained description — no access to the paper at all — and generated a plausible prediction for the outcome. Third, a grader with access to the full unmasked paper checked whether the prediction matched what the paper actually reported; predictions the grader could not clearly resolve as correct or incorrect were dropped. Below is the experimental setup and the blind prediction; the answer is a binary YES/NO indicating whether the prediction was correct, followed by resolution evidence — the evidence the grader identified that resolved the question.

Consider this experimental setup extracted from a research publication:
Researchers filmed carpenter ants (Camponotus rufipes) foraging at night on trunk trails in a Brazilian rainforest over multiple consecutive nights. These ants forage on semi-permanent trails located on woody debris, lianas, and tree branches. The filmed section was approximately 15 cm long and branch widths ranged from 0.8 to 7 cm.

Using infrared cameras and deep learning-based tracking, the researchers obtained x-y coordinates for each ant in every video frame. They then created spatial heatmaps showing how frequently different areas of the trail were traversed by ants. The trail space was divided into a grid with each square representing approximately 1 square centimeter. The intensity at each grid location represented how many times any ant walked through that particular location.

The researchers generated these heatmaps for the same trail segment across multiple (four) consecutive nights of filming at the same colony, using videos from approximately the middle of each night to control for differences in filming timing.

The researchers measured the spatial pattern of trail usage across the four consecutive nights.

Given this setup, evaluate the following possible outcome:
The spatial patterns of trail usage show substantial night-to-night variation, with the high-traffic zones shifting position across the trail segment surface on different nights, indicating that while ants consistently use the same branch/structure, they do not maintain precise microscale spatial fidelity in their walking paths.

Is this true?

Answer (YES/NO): NO